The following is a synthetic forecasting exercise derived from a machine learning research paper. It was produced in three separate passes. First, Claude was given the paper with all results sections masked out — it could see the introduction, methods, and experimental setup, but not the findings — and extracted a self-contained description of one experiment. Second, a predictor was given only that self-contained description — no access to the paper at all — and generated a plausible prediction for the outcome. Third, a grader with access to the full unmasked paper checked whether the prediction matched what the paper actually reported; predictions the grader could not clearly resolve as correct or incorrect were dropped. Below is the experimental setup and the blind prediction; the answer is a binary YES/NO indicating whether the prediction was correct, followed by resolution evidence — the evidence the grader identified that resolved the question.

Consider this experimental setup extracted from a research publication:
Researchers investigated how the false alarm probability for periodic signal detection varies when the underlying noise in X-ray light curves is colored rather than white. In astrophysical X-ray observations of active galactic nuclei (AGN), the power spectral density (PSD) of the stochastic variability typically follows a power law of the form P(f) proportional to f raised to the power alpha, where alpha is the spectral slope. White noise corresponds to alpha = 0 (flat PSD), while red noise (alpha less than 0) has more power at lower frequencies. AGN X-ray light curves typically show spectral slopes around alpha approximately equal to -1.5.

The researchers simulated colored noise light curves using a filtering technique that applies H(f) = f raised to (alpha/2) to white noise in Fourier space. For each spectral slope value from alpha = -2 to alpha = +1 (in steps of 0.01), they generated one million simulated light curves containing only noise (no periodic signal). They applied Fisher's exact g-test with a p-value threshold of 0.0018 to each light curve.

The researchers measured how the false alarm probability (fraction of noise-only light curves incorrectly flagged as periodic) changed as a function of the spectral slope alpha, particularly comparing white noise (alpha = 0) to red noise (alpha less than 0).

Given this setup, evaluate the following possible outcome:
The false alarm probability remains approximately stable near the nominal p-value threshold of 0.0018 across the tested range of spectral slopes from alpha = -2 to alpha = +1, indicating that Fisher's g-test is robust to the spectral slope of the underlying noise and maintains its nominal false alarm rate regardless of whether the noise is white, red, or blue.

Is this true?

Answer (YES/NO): NO